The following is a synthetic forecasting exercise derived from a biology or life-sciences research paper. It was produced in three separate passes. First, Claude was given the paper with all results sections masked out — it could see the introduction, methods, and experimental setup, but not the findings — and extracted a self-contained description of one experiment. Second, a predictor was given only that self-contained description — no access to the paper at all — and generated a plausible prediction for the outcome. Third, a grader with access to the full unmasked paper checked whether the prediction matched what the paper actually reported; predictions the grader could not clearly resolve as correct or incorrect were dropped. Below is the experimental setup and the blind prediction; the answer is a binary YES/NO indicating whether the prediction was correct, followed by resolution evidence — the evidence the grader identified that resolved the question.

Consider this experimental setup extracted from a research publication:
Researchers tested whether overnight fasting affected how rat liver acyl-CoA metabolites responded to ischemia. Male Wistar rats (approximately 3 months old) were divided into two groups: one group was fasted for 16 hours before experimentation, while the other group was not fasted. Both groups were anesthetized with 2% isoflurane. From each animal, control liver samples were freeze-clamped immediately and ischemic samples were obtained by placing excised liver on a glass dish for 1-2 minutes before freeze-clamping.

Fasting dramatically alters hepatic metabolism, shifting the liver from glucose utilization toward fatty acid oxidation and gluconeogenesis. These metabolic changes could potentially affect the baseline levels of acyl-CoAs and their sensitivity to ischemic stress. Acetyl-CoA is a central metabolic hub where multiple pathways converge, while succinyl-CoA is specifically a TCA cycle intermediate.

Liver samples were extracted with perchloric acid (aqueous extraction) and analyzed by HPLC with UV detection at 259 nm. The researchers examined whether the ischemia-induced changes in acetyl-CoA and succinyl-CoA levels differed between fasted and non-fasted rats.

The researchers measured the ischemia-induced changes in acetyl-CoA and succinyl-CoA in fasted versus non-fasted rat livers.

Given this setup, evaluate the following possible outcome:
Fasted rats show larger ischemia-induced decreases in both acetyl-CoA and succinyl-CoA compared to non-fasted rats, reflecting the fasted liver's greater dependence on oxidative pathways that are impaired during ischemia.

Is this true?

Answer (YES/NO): NO